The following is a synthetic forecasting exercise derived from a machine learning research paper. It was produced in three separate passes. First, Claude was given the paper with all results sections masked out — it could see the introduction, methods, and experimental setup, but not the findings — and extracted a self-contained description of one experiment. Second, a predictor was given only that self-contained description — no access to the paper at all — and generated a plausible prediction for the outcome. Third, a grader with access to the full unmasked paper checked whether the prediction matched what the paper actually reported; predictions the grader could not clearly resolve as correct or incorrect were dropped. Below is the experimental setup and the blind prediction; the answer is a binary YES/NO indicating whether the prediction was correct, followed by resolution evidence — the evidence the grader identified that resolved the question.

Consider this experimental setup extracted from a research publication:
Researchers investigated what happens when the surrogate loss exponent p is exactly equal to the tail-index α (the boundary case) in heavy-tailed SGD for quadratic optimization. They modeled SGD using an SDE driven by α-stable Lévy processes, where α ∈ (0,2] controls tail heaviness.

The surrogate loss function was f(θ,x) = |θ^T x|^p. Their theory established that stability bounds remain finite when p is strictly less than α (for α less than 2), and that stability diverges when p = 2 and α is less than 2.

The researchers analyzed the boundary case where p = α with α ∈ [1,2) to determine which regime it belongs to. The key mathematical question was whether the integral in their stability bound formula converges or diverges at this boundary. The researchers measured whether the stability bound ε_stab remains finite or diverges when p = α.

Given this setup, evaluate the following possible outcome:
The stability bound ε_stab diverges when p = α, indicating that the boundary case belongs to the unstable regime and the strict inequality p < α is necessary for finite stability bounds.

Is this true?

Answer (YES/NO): YES